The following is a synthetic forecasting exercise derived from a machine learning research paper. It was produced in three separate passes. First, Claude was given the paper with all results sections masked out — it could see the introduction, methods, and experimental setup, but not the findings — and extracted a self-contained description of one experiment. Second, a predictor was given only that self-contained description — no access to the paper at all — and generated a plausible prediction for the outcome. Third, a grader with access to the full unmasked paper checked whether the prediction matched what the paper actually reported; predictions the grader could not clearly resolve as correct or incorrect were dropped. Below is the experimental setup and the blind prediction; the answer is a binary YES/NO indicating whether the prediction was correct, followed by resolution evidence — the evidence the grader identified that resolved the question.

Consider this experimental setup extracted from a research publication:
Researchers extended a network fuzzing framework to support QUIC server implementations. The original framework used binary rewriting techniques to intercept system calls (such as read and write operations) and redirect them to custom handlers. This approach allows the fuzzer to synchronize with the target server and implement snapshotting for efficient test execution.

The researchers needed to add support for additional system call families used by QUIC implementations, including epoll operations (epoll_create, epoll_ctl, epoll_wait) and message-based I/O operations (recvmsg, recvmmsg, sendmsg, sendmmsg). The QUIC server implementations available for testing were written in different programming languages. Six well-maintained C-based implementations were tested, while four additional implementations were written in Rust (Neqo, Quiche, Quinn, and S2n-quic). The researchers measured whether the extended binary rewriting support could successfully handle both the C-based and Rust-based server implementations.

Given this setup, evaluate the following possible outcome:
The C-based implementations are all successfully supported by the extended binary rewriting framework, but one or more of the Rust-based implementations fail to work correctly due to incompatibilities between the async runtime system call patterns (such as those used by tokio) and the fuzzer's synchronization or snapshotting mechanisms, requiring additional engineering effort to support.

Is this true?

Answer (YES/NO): NO